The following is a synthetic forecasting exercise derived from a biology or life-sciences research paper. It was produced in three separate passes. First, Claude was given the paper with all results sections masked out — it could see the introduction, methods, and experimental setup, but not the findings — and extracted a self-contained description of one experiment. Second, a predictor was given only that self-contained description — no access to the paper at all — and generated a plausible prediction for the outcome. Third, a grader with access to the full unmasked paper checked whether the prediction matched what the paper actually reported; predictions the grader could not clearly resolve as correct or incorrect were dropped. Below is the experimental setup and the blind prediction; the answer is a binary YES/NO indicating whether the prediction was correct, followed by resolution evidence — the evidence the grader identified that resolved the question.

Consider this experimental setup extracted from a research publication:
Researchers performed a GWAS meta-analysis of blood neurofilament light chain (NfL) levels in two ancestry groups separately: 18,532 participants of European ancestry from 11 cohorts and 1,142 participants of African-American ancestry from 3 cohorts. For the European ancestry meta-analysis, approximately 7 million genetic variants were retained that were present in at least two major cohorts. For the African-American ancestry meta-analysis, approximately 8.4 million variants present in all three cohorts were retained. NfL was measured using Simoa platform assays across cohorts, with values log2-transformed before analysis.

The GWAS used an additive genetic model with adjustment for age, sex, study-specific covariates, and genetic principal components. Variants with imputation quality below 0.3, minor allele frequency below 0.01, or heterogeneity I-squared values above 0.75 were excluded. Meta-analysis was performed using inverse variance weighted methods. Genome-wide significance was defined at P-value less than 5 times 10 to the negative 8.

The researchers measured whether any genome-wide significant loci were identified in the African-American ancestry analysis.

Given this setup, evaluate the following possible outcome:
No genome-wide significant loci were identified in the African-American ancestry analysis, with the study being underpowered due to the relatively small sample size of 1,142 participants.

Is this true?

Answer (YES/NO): NO